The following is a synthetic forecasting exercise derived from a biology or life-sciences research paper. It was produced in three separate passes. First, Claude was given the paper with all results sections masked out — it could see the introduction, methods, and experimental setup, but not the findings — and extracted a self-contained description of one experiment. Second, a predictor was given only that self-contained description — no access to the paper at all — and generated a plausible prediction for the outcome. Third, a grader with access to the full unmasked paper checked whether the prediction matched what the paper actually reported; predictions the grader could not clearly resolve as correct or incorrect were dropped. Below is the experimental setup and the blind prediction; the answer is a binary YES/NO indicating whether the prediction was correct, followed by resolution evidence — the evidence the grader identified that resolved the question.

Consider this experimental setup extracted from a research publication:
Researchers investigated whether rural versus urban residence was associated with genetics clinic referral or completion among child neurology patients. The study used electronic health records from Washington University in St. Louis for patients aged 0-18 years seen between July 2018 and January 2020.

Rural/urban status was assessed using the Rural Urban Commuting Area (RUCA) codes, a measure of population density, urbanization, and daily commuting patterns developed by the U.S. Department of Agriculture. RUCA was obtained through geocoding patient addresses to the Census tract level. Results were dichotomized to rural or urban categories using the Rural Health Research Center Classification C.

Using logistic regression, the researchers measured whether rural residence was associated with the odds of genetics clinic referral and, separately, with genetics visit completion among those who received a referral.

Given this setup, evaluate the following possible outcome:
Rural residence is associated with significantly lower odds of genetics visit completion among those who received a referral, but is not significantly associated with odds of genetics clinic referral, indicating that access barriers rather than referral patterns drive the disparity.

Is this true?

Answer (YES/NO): NO